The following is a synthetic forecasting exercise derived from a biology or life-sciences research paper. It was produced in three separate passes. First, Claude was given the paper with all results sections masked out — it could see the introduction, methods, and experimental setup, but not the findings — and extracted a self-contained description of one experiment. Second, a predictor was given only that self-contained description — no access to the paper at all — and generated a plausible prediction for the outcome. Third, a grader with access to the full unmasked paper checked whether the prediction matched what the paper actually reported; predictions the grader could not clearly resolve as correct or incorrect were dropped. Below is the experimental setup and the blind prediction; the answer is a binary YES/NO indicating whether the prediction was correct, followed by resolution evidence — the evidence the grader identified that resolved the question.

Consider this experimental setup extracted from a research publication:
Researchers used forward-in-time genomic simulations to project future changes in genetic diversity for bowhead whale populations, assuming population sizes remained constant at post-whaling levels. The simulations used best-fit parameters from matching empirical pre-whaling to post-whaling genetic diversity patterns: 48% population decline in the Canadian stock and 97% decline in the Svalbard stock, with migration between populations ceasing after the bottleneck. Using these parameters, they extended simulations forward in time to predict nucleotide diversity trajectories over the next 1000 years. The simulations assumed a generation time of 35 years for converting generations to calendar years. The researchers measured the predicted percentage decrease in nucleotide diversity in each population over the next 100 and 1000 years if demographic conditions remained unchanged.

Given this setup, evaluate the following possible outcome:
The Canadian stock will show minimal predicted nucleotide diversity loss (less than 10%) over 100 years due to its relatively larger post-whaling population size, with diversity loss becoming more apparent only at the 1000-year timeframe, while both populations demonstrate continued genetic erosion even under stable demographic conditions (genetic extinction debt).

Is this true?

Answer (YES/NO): YES